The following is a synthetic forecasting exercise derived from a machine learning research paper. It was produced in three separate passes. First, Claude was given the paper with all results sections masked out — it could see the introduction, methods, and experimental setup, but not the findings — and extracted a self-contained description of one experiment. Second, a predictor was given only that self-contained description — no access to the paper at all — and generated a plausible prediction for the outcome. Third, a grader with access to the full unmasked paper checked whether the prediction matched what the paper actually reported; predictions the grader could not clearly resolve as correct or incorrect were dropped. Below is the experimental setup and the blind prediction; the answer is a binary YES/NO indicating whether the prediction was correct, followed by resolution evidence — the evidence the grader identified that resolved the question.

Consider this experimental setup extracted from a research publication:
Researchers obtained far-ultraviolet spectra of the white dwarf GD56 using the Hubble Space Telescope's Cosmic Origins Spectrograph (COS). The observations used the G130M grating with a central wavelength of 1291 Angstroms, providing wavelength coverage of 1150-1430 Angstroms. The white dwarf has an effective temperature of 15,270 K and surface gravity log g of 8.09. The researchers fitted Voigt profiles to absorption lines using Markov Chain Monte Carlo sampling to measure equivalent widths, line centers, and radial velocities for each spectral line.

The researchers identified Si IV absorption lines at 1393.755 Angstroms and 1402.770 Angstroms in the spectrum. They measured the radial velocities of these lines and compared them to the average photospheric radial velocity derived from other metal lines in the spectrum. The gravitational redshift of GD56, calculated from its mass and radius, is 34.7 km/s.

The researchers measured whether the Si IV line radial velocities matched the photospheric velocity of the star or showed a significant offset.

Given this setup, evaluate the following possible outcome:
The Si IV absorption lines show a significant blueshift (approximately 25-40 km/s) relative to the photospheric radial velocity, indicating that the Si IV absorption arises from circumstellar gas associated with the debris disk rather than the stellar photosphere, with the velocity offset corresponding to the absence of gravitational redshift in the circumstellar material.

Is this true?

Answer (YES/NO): YES